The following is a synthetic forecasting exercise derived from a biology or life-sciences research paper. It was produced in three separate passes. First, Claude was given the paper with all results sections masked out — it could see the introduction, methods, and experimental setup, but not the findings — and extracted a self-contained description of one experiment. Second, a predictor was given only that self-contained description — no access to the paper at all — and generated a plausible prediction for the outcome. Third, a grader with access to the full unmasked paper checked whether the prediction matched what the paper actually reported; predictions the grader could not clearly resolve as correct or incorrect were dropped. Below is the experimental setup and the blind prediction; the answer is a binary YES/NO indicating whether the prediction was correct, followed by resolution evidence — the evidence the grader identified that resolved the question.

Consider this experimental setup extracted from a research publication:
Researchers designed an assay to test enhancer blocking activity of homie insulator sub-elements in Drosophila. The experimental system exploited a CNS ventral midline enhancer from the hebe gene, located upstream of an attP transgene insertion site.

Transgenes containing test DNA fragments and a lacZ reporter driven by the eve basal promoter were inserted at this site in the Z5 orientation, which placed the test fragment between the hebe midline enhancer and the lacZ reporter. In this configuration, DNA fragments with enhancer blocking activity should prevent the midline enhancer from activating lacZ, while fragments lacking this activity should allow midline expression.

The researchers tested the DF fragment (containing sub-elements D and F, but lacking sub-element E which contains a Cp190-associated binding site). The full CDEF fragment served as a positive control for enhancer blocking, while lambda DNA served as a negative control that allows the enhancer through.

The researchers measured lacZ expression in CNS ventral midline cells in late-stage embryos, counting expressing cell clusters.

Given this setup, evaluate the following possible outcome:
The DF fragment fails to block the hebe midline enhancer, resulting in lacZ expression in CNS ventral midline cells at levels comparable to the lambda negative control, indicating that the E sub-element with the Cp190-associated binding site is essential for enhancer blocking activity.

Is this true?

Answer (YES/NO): NO